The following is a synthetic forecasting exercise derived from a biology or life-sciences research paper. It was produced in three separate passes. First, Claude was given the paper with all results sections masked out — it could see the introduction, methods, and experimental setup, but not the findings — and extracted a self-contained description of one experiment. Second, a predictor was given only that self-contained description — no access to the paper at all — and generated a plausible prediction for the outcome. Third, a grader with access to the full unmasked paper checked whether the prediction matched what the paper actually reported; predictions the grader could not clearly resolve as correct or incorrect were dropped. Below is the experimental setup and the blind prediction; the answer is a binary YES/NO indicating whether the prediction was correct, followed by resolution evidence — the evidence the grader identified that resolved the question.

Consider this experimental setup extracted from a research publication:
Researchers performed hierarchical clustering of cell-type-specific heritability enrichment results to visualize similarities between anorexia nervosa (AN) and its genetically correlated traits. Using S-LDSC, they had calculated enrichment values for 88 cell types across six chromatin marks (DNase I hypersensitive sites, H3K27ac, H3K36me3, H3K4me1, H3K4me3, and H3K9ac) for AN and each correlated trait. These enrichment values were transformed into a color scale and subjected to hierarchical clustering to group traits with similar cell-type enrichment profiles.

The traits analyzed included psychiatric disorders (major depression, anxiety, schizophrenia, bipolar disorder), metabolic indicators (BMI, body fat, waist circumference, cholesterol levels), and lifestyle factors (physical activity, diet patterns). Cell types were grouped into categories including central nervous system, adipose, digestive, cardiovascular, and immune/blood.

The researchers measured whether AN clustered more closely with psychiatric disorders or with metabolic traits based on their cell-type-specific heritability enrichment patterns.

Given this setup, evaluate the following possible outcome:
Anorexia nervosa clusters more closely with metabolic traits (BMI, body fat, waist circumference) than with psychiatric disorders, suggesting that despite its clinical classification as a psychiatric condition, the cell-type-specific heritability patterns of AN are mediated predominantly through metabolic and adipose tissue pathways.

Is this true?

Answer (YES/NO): NO